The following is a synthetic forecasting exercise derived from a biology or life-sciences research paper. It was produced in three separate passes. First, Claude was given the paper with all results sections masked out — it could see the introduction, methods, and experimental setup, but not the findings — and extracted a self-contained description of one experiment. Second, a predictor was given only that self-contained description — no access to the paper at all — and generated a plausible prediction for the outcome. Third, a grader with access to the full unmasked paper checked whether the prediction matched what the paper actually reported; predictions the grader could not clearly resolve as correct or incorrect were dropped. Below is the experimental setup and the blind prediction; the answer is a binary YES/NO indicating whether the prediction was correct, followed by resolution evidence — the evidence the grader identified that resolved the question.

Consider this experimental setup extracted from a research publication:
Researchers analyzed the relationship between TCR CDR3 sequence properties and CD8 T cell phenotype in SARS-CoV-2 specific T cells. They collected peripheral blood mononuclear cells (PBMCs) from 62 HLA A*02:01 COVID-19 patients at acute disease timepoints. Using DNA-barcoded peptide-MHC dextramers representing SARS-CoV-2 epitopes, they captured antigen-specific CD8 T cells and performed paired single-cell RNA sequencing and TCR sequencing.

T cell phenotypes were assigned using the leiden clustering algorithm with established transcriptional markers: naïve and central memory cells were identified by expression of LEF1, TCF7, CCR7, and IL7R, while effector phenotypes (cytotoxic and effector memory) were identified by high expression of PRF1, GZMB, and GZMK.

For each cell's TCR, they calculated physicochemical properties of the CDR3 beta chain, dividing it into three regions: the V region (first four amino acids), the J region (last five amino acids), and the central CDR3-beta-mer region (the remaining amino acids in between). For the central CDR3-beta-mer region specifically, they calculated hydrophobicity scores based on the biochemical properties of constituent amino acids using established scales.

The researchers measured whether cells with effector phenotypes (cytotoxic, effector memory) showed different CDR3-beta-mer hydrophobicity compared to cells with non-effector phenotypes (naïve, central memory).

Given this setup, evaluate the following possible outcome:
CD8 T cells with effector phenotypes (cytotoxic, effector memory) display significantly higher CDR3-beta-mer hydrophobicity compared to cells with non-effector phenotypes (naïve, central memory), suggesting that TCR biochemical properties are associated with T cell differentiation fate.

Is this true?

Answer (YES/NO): YES